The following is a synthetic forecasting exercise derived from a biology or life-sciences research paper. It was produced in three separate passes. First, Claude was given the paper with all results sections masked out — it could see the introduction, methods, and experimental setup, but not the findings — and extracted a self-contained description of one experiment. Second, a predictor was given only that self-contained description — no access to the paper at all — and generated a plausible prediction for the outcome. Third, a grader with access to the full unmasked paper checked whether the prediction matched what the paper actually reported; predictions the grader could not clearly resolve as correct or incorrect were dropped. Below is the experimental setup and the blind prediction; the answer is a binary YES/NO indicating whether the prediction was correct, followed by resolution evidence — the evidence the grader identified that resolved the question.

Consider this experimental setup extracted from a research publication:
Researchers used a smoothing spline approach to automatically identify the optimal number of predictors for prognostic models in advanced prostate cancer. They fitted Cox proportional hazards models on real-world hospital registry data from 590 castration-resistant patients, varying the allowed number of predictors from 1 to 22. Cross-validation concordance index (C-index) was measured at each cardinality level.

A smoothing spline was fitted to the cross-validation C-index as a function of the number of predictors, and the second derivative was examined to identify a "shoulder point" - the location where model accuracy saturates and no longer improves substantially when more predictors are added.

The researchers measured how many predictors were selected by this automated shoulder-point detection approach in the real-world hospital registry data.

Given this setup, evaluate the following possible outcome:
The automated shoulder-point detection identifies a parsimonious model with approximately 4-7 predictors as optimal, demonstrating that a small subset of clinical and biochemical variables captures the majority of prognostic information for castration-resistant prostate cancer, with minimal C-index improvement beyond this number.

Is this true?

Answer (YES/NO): YES